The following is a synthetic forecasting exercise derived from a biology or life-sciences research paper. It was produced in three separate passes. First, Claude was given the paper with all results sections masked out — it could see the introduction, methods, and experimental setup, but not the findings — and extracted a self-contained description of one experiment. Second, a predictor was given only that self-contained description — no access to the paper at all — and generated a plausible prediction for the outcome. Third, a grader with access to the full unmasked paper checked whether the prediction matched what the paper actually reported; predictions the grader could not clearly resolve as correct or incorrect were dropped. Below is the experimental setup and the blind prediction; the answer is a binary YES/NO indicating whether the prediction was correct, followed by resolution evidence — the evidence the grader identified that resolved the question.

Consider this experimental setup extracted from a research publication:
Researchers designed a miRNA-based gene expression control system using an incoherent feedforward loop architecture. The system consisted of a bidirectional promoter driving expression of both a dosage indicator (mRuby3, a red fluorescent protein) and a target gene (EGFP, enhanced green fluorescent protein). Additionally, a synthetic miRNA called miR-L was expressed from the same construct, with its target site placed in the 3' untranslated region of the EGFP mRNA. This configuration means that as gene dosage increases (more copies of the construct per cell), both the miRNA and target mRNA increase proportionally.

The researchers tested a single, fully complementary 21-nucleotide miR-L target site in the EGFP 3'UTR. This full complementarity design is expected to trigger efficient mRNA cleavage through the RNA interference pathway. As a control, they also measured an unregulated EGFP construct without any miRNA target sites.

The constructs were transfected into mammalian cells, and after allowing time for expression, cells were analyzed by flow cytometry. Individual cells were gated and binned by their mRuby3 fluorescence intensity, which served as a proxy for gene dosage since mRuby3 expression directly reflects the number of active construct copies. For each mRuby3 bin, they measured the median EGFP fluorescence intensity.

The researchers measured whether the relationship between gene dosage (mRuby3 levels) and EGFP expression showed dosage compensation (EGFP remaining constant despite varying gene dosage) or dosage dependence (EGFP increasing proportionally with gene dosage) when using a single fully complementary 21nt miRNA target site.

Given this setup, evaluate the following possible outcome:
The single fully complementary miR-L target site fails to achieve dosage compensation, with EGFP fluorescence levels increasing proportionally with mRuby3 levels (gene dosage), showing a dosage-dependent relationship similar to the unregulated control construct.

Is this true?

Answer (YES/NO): NO